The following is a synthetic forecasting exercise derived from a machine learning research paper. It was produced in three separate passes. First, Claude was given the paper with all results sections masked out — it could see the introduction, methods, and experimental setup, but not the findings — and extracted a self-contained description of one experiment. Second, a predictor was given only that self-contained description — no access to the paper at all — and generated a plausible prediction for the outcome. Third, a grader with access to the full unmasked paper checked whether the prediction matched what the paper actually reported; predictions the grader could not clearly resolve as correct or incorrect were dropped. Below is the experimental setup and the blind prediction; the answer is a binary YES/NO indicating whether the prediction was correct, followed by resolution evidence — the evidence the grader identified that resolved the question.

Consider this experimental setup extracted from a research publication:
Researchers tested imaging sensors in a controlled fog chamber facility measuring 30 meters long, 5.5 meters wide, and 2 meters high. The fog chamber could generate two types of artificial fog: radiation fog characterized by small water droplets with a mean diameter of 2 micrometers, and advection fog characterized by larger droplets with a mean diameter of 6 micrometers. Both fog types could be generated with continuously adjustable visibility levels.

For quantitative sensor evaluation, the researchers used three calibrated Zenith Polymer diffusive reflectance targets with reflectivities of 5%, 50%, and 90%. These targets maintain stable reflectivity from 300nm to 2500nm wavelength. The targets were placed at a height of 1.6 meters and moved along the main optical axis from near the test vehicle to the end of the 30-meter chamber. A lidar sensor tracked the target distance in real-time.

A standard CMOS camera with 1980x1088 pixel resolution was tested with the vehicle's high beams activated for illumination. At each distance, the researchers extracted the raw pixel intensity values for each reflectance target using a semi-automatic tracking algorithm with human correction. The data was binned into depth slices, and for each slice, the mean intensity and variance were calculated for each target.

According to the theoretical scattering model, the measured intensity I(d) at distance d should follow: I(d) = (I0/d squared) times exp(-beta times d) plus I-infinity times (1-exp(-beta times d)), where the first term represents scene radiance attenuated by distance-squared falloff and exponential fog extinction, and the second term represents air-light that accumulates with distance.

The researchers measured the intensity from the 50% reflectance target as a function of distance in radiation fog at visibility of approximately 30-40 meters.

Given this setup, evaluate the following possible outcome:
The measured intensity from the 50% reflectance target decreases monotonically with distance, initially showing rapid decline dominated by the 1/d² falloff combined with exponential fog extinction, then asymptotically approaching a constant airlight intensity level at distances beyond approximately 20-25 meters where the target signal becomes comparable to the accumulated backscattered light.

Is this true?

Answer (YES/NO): NO